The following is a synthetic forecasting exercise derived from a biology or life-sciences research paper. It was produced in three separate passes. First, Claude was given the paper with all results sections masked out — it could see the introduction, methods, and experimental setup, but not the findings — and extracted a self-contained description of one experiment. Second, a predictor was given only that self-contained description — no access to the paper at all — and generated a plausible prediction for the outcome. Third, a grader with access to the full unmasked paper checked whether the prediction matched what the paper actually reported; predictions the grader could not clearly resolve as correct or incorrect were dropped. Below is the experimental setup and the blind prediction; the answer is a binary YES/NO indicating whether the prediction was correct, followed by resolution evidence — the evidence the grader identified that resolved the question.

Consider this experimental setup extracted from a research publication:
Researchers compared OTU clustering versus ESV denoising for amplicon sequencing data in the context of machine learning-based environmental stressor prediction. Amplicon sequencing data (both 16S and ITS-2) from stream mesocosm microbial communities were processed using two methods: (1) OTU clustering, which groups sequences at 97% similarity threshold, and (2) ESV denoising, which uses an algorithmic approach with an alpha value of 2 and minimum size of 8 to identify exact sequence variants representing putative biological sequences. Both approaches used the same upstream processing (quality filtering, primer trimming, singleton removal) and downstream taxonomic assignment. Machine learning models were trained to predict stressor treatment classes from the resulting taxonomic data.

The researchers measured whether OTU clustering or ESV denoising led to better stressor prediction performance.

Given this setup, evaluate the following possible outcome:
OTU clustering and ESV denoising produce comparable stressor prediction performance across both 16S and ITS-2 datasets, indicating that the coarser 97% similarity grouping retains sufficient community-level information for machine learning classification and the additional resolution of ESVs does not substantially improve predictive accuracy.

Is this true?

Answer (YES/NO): NO